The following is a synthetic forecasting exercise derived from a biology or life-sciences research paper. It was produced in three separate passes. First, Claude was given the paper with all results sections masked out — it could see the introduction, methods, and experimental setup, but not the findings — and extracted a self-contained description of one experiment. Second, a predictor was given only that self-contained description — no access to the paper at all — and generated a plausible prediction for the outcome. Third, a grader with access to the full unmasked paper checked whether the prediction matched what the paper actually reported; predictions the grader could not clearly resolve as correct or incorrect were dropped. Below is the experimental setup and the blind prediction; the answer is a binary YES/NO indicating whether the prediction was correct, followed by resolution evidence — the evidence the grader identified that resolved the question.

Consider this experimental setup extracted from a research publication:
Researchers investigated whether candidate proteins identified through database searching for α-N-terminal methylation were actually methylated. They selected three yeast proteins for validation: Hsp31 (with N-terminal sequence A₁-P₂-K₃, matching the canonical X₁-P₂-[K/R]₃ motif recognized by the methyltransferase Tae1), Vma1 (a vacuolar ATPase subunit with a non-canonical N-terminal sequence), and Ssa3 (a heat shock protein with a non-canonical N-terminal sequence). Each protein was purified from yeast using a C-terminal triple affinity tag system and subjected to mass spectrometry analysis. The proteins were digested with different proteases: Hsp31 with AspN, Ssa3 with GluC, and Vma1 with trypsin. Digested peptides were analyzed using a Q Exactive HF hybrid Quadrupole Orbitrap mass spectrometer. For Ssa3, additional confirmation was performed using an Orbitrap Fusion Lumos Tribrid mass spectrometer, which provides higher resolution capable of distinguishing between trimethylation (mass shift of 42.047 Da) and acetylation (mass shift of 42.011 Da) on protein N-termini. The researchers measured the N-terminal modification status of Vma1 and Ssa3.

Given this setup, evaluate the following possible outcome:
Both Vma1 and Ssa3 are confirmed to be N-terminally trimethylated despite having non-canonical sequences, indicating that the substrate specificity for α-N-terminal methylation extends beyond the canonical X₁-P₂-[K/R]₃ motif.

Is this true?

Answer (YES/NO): NO